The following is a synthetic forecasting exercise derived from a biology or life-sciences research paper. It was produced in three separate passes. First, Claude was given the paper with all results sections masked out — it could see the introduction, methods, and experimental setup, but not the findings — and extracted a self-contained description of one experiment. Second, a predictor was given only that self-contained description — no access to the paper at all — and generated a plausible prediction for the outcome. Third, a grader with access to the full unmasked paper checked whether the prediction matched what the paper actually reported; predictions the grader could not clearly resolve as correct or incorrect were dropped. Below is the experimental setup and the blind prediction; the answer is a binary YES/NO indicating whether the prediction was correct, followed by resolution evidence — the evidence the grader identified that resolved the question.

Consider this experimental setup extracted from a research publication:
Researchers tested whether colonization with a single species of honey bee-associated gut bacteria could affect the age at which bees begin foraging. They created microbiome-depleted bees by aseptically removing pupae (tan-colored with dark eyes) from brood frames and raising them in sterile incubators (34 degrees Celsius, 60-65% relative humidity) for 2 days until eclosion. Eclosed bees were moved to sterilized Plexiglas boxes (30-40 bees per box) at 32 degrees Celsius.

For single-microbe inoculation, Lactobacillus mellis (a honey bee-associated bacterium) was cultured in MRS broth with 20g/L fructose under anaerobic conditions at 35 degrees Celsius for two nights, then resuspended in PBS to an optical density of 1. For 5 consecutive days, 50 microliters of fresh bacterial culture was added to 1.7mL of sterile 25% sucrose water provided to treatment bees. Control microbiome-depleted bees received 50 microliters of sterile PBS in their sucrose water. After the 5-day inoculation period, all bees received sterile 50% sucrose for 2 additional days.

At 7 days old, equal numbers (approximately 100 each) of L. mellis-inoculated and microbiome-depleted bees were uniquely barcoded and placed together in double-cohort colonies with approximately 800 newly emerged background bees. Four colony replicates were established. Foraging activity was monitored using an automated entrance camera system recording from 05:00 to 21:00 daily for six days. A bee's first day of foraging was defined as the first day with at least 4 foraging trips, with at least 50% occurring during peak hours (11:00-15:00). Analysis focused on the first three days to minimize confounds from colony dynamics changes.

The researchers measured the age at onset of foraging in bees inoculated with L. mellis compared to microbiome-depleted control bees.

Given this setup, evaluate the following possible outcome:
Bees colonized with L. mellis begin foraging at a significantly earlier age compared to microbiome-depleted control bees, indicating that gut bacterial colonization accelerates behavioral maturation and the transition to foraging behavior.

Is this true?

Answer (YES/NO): NO